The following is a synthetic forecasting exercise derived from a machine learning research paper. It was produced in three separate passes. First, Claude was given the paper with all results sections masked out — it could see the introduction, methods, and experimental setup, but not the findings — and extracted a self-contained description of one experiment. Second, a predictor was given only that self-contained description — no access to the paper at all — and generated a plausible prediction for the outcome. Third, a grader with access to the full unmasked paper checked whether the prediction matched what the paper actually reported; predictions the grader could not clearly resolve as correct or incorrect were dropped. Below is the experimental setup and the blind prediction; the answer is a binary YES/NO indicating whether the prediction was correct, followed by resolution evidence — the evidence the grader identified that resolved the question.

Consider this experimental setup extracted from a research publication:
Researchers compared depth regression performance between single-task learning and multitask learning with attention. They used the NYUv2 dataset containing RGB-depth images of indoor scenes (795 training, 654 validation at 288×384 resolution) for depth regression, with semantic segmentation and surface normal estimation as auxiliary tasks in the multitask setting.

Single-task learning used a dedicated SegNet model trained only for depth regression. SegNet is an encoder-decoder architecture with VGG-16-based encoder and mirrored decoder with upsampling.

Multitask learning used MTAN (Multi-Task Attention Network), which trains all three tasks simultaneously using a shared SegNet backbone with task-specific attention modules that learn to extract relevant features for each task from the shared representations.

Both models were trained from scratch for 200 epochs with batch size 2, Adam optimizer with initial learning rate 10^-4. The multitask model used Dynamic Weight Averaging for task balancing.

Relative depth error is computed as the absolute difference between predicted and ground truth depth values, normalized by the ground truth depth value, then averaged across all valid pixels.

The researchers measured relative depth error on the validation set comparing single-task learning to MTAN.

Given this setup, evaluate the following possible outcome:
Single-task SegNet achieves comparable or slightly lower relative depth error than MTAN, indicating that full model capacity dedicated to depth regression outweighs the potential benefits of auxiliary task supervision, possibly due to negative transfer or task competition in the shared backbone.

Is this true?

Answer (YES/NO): NO